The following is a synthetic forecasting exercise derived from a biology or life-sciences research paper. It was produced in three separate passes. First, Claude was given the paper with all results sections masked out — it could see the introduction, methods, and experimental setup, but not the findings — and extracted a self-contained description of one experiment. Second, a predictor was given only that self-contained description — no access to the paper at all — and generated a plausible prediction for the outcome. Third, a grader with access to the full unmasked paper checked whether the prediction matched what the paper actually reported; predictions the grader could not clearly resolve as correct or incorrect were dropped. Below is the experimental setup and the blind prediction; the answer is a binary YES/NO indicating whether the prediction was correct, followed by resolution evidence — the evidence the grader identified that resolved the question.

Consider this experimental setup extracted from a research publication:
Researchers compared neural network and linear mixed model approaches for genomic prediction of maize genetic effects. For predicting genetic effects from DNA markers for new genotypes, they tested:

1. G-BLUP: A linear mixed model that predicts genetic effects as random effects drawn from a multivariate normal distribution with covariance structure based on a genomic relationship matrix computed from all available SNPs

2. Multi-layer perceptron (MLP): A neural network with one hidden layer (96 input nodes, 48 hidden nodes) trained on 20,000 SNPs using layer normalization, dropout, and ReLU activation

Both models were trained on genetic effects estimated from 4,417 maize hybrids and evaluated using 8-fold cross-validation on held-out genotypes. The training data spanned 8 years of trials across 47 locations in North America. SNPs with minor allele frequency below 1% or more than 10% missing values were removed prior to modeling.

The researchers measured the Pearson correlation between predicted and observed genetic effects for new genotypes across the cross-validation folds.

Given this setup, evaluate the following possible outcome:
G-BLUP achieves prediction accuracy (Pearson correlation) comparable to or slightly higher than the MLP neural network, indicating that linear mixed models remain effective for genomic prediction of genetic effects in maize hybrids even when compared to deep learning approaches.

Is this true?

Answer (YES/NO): NO